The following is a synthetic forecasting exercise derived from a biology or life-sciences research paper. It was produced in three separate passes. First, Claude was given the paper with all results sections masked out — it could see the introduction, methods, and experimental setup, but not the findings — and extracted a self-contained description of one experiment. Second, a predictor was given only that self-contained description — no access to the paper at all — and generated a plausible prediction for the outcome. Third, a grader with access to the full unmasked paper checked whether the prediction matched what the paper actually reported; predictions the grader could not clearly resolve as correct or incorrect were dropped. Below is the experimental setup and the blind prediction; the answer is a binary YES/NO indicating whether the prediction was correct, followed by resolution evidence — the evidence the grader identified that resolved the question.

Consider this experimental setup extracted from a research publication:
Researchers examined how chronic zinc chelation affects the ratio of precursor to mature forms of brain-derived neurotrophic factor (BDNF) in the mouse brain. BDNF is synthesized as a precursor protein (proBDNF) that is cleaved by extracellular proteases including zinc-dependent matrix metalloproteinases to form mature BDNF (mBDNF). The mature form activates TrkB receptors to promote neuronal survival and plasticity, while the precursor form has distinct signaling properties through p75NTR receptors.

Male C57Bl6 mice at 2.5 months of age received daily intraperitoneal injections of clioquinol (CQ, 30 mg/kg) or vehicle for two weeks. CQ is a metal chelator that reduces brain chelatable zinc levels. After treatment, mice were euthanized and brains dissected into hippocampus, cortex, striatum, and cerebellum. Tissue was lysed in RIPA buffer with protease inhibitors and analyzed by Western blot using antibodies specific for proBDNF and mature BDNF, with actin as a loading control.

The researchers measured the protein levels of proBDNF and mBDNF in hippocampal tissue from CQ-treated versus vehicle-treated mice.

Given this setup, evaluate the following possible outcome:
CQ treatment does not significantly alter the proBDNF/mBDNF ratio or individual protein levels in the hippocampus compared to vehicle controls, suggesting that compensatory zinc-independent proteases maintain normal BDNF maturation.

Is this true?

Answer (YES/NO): NO